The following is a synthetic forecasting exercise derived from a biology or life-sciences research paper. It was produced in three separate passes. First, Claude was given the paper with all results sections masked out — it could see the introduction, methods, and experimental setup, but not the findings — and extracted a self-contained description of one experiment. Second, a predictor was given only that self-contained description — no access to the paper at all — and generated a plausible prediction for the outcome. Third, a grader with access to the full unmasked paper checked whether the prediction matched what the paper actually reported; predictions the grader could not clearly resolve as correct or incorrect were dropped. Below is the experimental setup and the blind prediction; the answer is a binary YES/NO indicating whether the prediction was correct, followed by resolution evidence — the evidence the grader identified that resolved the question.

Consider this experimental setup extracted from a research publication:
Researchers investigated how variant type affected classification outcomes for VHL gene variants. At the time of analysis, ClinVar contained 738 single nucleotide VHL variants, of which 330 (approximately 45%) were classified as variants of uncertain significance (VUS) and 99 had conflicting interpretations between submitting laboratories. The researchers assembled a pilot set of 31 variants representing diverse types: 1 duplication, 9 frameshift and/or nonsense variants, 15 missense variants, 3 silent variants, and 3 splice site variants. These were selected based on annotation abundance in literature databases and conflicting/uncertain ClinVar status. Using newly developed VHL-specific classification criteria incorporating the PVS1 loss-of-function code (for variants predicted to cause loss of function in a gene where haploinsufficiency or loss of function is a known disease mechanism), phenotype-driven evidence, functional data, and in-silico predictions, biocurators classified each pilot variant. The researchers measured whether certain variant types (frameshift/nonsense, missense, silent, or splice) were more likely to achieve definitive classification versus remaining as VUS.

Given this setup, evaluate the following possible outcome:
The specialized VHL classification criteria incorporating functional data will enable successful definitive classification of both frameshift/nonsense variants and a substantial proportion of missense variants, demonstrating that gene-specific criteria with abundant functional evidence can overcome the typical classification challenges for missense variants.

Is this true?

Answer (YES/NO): YES